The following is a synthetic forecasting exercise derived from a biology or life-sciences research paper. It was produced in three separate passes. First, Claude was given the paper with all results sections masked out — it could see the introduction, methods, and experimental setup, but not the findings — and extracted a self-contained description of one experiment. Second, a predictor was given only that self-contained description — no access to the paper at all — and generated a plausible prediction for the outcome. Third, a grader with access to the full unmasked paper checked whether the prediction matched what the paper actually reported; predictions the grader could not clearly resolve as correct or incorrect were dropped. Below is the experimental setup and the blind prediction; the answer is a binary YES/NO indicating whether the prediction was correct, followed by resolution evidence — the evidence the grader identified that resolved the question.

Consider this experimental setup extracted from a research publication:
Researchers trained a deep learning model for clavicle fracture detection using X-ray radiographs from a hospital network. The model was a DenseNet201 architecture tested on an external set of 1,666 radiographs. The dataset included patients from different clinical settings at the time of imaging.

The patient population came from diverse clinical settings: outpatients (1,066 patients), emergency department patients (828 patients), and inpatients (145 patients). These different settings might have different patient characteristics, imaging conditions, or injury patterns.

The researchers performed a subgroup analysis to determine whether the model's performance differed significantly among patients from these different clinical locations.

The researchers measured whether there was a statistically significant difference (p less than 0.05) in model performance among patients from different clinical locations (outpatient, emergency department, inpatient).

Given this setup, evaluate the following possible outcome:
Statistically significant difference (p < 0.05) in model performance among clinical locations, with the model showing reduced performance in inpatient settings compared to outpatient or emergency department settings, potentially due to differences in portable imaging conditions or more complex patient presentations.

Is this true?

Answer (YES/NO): NO